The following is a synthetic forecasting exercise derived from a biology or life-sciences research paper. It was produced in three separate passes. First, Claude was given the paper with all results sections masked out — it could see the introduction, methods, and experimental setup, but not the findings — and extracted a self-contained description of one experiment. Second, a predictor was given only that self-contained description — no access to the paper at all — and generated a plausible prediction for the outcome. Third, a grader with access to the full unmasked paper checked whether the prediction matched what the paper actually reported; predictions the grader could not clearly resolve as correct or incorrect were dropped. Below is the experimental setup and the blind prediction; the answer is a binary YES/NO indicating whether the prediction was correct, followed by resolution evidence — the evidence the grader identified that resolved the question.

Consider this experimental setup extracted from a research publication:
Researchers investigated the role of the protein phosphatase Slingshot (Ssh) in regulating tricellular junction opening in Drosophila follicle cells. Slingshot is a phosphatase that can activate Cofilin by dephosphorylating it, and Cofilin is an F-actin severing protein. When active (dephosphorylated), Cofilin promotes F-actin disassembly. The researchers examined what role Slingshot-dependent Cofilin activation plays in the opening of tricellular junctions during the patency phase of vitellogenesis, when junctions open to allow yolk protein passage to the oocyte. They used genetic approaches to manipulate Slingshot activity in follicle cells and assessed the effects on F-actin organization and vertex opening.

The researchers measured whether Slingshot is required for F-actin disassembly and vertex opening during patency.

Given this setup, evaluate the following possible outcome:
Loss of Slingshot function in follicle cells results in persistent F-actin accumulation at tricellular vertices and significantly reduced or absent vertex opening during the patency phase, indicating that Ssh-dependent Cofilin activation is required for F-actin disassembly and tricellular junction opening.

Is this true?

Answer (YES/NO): YES